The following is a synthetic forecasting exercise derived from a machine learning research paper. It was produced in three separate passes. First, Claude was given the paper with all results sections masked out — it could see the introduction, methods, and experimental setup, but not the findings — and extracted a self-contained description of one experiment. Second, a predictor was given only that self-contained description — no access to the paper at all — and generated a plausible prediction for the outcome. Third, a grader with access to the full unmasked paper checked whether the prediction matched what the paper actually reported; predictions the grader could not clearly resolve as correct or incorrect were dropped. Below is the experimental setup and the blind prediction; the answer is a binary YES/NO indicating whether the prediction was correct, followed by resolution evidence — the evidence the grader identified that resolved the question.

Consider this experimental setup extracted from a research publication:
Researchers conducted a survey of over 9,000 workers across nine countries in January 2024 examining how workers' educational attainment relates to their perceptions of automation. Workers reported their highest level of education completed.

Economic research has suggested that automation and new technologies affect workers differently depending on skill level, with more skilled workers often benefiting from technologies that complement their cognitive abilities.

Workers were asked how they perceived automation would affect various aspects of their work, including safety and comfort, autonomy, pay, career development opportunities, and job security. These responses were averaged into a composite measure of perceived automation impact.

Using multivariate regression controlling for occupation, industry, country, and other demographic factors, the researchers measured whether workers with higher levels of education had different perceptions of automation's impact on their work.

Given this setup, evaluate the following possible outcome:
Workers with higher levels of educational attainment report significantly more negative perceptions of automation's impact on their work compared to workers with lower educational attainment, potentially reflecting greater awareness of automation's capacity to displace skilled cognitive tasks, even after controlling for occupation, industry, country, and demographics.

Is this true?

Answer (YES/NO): YES